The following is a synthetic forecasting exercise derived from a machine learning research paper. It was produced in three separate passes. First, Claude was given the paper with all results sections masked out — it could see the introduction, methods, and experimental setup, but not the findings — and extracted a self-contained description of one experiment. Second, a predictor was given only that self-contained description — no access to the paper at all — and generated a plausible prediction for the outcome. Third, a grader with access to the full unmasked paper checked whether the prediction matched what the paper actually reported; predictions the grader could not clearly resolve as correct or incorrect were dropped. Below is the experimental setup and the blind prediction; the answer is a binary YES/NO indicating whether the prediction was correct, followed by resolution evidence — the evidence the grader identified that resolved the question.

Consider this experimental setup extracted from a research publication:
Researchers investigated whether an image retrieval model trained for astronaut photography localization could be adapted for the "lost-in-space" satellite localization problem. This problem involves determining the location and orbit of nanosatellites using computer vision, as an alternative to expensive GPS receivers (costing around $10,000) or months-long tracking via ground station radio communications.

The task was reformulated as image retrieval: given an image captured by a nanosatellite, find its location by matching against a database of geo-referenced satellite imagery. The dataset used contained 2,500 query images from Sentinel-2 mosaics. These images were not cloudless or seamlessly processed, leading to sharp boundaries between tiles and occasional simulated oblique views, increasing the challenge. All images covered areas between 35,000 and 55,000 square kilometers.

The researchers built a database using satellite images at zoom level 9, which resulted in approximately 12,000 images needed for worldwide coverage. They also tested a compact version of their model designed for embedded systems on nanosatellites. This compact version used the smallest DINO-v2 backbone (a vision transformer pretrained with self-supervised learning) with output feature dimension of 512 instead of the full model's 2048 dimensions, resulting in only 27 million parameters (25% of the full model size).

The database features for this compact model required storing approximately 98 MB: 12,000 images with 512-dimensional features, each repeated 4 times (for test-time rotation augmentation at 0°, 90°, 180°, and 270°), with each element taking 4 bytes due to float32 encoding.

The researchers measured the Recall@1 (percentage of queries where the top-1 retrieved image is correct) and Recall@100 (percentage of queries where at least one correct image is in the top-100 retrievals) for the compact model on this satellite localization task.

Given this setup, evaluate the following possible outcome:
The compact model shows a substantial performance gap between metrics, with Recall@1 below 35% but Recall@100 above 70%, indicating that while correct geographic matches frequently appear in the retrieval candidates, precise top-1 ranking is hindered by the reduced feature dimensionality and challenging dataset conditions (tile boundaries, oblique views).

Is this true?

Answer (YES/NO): NO